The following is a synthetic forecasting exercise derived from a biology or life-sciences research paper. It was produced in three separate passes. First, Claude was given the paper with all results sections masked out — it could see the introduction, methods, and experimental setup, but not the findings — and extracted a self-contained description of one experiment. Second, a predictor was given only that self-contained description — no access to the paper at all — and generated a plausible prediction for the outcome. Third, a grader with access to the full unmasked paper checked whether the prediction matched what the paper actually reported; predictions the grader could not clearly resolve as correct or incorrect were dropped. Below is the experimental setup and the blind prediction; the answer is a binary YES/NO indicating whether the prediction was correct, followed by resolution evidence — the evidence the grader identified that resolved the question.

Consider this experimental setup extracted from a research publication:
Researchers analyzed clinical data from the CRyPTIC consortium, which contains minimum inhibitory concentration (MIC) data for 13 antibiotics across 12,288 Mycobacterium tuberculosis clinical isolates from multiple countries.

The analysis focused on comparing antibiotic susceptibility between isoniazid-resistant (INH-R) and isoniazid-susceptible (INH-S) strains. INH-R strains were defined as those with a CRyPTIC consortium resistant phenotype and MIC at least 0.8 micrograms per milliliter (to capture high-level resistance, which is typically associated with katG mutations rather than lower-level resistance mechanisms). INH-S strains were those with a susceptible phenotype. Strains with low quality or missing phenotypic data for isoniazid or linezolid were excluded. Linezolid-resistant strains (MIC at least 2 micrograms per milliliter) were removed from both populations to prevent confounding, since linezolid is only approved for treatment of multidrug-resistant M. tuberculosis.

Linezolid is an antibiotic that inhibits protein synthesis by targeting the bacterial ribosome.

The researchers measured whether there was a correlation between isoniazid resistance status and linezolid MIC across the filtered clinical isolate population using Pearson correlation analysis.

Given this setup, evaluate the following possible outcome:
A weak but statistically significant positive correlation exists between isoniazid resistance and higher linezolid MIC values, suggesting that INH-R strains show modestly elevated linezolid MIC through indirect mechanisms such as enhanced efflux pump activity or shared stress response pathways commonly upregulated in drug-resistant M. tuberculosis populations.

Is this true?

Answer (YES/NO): NO